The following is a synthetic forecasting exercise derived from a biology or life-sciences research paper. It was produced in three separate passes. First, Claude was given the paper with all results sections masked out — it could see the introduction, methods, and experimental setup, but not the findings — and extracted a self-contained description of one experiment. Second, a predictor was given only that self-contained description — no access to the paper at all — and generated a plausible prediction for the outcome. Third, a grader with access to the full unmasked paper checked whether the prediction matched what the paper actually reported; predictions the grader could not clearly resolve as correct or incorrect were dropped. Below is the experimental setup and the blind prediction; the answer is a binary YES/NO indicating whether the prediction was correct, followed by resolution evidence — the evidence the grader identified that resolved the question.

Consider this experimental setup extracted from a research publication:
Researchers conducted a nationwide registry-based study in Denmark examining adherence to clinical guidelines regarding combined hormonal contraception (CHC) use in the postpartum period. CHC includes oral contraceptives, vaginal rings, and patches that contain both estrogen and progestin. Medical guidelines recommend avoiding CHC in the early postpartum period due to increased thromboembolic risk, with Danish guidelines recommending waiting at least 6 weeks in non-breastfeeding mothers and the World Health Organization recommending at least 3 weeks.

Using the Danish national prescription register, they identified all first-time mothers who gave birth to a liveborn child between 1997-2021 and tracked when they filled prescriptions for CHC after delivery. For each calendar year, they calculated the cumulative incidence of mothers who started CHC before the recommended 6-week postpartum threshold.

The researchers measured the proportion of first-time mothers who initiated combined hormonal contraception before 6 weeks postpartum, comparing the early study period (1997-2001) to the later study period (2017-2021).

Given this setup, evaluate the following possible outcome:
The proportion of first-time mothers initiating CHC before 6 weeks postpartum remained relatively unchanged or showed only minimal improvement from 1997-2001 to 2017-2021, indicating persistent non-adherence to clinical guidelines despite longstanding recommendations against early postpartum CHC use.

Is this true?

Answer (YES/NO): NO